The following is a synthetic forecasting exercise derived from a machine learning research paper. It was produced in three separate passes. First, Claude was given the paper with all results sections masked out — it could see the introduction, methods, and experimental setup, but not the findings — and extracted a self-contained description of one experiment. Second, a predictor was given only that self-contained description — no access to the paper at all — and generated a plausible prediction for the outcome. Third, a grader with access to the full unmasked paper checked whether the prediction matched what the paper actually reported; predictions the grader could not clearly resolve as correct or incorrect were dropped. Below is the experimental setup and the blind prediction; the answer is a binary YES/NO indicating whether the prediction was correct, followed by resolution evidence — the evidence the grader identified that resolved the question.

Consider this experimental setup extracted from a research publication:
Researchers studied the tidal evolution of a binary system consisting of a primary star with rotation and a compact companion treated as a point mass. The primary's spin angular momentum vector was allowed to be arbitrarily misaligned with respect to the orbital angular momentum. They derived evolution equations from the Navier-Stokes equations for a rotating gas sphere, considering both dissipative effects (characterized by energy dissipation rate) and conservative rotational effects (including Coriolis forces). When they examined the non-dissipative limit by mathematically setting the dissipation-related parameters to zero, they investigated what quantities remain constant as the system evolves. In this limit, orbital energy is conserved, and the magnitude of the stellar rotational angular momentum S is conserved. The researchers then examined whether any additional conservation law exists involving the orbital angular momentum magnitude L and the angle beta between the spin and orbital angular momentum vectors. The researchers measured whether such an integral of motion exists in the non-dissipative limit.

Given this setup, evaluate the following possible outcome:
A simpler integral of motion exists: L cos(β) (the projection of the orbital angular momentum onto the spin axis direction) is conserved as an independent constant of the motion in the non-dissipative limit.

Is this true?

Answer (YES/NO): NO